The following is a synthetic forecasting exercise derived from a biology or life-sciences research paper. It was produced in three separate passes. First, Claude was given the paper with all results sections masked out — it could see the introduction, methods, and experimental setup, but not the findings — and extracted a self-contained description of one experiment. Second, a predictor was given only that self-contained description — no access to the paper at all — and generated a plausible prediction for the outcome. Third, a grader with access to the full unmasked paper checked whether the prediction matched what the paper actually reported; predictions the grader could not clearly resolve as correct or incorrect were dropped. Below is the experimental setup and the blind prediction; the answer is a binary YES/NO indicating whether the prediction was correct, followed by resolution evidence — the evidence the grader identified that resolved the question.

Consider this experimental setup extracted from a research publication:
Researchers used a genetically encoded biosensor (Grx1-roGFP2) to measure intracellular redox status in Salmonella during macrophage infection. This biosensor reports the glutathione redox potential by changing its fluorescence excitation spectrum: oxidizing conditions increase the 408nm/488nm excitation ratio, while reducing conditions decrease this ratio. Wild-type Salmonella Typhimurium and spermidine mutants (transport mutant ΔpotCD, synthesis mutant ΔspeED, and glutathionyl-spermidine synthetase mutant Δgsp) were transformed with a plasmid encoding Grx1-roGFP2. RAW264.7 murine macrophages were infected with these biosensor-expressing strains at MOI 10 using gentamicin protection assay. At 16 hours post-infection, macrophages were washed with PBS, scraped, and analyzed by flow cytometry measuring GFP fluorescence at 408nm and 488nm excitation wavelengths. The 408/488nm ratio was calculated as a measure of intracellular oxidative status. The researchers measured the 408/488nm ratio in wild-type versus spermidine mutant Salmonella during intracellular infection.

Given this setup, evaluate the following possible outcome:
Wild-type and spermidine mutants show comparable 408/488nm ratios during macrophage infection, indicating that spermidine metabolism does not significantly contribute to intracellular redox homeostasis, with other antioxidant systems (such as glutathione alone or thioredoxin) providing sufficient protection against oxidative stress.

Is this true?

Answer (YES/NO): NO